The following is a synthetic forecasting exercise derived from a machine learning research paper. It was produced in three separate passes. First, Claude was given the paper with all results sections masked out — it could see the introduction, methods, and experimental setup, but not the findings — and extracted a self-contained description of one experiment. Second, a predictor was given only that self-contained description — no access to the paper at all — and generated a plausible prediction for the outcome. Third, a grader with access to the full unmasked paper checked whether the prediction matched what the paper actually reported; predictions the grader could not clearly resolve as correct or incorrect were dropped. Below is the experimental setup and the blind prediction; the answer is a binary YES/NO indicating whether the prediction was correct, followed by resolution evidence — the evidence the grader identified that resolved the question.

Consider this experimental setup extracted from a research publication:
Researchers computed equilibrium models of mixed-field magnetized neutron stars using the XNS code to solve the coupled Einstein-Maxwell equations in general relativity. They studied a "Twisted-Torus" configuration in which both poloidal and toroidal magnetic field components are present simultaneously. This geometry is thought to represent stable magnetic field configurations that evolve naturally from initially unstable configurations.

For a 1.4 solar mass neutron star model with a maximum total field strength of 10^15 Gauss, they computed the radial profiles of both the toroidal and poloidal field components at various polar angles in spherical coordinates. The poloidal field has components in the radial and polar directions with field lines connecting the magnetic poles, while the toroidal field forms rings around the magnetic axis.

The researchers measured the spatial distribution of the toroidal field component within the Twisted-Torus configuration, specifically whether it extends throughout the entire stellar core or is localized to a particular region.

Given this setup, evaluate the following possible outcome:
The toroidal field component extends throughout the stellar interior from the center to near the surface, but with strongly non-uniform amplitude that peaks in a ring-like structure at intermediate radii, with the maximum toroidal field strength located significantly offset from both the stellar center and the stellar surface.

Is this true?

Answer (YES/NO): NO